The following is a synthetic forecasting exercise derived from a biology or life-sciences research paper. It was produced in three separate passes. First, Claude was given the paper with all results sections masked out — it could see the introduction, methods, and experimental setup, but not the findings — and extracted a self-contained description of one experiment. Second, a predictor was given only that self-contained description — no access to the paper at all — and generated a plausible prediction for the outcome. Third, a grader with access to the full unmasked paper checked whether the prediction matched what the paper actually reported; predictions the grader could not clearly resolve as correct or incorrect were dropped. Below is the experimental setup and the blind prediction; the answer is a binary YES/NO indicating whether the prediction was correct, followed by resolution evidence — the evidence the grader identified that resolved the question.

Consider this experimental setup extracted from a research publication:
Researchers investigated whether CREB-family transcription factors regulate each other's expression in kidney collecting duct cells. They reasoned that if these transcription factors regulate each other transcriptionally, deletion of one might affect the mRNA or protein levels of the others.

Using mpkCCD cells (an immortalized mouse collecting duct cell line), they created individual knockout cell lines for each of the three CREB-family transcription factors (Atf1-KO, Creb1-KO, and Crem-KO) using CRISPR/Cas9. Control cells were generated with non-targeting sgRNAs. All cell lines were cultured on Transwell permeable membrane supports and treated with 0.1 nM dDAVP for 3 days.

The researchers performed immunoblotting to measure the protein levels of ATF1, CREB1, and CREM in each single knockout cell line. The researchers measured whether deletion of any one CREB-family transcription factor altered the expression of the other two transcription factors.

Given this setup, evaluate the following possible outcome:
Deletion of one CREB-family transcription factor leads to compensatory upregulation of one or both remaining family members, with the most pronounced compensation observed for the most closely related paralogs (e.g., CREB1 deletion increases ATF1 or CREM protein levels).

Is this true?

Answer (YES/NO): NO